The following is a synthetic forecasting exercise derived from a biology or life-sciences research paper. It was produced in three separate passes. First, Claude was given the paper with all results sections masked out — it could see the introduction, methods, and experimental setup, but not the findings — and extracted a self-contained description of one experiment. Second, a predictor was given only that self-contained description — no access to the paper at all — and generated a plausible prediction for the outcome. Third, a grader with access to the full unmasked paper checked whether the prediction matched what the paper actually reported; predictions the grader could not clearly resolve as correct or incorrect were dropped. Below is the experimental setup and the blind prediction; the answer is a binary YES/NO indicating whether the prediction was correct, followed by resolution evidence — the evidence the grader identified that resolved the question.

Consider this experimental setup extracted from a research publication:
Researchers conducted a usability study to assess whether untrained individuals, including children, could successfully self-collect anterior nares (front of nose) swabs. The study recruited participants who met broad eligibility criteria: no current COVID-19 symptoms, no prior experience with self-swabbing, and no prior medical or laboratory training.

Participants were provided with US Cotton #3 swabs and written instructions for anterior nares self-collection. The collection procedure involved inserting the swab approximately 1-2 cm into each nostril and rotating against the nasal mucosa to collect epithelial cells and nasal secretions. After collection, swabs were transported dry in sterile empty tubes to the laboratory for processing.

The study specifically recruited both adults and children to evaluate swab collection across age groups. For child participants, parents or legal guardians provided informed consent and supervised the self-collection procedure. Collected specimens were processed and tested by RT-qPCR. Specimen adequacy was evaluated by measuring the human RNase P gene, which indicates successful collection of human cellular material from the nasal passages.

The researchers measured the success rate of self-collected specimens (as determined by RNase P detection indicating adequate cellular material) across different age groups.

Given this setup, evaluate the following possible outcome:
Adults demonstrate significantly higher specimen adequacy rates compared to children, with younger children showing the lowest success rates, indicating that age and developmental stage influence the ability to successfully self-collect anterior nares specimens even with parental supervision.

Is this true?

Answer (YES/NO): NO